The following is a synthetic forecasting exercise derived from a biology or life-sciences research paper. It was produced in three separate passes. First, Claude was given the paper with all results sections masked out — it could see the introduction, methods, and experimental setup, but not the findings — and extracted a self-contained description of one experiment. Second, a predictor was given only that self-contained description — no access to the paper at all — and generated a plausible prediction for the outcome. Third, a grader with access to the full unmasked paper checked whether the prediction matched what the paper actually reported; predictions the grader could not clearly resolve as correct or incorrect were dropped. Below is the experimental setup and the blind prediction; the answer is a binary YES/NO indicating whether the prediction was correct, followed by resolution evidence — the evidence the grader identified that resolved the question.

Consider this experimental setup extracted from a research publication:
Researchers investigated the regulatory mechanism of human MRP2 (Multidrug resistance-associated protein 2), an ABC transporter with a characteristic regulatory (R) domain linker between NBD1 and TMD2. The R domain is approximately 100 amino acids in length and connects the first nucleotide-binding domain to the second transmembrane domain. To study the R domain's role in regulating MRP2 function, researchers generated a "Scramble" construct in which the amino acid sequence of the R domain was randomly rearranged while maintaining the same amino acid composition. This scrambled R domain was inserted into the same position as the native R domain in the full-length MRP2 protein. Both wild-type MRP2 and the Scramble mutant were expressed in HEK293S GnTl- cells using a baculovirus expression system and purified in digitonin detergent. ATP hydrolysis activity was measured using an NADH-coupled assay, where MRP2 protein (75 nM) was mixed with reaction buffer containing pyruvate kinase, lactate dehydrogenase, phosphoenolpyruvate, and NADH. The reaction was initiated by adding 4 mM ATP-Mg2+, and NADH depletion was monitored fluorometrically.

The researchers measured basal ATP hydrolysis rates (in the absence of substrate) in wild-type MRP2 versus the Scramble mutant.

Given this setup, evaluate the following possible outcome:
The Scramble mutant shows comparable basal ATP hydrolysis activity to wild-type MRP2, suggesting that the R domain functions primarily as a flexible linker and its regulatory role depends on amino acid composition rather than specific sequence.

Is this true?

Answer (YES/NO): NO